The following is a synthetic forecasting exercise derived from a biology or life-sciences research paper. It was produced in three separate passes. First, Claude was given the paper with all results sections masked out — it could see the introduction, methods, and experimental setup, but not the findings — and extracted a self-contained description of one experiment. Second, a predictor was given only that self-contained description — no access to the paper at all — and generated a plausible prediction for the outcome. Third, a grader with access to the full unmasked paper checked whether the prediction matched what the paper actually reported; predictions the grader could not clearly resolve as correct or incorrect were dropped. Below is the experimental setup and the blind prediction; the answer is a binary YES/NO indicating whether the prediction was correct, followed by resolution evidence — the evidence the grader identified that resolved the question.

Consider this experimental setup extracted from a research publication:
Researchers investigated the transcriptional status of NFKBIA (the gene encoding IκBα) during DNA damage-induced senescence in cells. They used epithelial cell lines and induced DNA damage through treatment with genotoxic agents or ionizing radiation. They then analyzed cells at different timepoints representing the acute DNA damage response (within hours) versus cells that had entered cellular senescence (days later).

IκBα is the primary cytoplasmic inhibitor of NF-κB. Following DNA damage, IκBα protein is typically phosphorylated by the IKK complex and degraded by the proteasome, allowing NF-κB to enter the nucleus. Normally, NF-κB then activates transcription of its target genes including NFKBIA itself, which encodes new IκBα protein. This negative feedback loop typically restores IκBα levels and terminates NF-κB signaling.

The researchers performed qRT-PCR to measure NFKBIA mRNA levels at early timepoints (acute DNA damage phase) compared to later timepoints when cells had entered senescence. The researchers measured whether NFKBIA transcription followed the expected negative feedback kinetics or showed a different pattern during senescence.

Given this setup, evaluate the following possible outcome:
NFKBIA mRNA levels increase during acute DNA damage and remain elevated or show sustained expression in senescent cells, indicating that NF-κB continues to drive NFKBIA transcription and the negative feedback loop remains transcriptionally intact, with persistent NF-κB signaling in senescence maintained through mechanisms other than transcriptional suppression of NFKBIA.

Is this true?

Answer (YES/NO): NO